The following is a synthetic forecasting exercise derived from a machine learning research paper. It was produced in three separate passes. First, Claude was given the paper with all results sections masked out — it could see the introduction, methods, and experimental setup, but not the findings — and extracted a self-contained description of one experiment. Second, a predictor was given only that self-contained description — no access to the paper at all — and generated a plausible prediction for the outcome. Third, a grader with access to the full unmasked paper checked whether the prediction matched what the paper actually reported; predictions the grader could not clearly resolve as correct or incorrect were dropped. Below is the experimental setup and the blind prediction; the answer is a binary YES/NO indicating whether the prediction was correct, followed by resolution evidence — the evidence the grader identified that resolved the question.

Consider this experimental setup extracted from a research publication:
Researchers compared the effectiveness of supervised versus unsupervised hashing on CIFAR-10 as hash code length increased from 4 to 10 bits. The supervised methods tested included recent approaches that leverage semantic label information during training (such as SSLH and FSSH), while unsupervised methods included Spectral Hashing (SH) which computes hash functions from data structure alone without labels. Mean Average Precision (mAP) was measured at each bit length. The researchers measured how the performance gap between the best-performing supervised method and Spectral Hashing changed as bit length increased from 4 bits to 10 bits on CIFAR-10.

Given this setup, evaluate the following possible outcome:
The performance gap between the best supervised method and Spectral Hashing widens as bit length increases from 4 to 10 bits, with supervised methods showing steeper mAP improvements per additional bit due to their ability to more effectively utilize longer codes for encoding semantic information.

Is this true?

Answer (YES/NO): YES